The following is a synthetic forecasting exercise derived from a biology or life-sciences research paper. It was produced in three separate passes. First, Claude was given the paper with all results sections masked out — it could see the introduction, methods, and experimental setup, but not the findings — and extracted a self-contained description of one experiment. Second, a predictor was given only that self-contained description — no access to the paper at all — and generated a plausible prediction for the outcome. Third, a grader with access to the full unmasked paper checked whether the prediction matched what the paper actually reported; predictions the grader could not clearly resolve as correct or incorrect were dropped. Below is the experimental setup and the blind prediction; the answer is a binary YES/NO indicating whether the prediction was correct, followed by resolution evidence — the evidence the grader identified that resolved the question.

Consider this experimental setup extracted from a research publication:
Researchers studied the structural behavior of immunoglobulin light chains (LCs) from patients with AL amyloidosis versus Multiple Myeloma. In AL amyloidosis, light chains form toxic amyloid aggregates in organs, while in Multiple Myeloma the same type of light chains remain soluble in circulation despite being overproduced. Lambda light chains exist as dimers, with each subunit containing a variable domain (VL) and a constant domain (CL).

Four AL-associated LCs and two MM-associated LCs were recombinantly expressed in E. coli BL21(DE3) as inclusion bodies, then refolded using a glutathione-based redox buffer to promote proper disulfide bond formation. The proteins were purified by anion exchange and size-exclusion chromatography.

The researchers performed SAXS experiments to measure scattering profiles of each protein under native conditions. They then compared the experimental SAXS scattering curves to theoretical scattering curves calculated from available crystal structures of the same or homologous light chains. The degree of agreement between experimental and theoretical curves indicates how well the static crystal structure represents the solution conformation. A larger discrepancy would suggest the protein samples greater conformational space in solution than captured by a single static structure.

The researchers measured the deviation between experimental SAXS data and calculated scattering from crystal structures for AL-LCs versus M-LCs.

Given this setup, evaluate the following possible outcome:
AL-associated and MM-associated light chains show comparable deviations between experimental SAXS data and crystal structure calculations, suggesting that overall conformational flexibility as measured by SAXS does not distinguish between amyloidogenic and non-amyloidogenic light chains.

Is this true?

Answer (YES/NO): NO